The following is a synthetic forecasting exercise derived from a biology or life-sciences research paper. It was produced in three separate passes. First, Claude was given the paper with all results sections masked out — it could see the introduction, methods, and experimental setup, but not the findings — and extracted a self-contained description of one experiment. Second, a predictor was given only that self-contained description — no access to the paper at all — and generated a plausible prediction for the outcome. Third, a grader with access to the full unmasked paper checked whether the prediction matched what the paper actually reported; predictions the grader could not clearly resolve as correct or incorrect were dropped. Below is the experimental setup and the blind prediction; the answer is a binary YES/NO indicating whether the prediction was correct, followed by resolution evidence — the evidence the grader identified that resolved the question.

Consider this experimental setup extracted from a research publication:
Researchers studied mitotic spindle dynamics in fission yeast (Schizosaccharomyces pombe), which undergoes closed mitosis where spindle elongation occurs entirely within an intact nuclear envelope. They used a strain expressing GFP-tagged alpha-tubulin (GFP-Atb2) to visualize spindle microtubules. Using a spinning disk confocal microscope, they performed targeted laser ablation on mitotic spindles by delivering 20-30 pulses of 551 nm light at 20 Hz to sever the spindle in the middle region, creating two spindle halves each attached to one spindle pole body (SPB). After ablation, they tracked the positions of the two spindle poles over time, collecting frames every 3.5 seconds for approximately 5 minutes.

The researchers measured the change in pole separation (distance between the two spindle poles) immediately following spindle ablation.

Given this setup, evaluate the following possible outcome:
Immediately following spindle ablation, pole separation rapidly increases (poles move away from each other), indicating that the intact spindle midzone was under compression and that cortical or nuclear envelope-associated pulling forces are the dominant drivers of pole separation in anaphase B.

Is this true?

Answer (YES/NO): NO